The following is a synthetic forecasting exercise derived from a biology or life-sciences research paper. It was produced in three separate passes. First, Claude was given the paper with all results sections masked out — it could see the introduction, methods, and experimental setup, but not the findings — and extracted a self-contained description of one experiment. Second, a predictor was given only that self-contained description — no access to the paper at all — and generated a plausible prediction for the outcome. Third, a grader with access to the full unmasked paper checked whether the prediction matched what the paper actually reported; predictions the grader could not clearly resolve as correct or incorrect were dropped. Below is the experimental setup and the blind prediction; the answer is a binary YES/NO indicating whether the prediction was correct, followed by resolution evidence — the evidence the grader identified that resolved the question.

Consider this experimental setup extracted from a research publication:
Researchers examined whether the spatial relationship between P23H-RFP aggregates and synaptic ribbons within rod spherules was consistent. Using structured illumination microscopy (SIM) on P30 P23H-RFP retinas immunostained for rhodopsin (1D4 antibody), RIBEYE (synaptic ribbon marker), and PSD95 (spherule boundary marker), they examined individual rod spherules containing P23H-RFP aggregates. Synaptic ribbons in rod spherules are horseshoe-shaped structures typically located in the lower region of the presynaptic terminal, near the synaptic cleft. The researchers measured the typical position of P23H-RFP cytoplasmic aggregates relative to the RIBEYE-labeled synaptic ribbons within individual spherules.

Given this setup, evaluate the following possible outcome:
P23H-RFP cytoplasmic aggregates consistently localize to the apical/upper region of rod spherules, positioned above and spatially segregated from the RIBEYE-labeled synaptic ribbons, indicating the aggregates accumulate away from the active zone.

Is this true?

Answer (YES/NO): NO